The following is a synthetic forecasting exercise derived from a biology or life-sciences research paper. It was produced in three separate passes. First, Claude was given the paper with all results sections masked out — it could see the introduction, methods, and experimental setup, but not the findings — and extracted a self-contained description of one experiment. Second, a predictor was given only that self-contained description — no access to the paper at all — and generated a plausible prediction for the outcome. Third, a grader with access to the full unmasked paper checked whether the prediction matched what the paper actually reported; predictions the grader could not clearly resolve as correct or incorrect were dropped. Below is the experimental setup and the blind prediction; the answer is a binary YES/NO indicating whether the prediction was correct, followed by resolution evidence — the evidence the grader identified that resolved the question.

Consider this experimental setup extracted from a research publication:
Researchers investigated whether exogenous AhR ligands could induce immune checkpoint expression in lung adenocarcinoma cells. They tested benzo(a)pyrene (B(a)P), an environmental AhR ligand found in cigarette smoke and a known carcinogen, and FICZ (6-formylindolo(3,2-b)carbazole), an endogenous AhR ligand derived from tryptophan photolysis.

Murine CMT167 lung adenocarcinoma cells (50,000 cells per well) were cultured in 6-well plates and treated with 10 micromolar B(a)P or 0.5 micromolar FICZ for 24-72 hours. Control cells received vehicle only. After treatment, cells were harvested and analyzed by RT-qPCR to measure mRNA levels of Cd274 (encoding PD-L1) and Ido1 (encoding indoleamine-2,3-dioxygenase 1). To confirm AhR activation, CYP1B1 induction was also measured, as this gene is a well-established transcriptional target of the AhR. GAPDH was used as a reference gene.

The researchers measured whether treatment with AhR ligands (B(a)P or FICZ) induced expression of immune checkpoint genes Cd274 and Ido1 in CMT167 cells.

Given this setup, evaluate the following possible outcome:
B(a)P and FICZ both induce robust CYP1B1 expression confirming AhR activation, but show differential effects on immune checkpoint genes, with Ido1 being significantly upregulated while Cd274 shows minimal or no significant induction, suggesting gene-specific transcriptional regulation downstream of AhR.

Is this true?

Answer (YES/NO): NO